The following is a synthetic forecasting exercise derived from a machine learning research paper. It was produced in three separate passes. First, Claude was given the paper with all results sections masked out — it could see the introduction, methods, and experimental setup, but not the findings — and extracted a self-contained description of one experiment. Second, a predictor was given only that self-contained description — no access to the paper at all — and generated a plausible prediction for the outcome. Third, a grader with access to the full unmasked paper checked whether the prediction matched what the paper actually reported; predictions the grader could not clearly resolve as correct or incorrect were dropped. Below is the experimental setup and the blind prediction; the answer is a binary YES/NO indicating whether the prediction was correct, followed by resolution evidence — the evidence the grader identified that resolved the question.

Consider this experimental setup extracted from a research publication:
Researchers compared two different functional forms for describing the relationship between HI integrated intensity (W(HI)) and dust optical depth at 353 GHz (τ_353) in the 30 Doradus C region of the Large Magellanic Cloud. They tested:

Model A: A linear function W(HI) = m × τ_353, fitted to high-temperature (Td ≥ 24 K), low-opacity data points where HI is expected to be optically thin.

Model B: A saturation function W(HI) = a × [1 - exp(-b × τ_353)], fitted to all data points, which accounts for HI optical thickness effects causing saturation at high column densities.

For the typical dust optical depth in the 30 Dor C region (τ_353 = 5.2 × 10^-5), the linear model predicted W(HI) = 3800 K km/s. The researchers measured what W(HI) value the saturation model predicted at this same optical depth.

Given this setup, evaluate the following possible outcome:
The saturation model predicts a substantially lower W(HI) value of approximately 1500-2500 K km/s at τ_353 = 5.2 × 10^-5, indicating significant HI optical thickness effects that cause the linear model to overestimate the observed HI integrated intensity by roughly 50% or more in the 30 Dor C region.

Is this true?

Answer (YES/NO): YES